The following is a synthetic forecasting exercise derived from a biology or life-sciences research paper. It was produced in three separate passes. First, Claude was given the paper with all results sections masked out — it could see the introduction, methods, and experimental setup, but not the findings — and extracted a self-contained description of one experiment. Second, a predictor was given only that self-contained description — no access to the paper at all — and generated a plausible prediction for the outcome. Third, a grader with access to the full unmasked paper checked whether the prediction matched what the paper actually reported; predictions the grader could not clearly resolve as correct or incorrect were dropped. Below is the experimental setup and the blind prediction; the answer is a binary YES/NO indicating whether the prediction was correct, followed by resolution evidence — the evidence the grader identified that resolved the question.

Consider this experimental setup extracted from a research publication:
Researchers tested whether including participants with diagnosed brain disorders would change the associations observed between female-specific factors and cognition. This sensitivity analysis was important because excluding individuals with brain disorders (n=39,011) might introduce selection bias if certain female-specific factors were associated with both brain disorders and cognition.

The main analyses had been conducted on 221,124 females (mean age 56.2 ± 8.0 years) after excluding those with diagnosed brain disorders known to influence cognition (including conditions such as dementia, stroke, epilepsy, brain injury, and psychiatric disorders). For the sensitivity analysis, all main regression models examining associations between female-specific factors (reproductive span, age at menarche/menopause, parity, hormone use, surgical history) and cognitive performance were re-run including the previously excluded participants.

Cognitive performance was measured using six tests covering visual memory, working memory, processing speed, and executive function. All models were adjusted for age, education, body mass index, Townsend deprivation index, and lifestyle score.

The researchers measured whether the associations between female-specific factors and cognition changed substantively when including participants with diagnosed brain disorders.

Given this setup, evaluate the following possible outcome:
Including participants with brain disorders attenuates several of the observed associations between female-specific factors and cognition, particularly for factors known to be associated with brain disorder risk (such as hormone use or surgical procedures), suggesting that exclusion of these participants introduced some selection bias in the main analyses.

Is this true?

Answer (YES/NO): NO